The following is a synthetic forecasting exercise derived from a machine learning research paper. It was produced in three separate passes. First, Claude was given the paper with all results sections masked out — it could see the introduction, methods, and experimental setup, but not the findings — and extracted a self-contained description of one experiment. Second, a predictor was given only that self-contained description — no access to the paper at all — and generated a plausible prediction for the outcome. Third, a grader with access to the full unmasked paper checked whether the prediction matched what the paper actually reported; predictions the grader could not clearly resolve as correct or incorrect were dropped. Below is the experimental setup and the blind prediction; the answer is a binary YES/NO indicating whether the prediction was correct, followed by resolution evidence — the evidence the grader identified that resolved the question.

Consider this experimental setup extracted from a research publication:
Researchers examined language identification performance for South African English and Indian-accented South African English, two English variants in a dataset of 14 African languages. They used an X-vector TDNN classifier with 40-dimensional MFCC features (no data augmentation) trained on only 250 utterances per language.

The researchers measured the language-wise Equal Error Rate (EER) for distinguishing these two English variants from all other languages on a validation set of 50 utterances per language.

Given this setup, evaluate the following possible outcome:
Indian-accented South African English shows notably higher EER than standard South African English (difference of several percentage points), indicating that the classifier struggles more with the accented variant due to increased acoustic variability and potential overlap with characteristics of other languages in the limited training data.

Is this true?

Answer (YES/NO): NO